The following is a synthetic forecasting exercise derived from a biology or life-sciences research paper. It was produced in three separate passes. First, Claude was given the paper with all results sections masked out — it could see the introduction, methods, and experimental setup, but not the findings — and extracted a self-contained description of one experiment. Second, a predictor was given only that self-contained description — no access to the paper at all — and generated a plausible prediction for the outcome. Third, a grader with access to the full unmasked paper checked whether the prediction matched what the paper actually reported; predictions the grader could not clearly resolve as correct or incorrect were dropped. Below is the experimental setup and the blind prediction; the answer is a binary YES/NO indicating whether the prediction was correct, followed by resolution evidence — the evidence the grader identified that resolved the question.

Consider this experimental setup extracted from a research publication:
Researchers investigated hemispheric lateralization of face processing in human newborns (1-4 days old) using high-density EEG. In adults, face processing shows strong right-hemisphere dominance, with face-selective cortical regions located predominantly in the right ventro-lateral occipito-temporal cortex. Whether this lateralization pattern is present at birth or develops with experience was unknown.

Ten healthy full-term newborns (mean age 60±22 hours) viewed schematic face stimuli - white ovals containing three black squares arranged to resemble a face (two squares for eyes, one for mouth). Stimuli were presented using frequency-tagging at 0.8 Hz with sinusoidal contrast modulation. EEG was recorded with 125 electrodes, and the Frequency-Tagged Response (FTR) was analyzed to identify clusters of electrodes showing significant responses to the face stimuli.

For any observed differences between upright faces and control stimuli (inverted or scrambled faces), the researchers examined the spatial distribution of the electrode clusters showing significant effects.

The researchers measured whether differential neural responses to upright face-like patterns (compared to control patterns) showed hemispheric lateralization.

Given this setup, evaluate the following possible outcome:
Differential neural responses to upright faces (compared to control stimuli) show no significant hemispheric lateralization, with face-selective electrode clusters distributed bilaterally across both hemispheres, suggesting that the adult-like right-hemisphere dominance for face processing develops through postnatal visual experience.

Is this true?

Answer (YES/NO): NO